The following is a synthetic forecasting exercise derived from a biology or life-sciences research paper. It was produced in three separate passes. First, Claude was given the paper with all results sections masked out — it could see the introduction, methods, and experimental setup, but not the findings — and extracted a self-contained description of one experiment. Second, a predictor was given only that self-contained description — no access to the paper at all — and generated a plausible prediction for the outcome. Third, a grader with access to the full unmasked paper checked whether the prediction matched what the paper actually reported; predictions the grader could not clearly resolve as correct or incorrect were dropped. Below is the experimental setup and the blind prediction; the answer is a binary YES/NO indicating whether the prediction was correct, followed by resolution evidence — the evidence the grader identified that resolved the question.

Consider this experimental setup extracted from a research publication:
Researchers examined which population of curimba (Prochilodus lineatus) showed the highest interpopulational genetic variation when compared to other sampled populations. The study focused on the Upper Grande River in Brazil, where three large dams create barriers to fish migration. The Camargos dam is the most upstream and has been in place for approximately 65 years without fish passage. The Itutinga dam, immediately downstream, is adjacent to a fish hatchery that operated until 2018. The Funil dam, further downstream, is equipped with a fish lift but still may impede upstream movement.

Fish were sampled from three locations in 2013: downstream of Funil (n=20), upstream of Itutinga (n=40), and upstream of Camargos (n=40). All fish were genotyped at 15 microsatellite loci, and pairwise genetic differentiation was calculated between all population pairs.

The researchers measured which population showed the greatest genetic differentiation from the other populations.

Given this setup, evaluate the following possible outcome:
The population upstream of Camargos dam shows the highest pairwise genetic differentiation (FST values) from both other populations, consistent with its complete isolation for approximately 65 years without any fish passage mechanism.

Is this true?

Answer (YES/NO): YES